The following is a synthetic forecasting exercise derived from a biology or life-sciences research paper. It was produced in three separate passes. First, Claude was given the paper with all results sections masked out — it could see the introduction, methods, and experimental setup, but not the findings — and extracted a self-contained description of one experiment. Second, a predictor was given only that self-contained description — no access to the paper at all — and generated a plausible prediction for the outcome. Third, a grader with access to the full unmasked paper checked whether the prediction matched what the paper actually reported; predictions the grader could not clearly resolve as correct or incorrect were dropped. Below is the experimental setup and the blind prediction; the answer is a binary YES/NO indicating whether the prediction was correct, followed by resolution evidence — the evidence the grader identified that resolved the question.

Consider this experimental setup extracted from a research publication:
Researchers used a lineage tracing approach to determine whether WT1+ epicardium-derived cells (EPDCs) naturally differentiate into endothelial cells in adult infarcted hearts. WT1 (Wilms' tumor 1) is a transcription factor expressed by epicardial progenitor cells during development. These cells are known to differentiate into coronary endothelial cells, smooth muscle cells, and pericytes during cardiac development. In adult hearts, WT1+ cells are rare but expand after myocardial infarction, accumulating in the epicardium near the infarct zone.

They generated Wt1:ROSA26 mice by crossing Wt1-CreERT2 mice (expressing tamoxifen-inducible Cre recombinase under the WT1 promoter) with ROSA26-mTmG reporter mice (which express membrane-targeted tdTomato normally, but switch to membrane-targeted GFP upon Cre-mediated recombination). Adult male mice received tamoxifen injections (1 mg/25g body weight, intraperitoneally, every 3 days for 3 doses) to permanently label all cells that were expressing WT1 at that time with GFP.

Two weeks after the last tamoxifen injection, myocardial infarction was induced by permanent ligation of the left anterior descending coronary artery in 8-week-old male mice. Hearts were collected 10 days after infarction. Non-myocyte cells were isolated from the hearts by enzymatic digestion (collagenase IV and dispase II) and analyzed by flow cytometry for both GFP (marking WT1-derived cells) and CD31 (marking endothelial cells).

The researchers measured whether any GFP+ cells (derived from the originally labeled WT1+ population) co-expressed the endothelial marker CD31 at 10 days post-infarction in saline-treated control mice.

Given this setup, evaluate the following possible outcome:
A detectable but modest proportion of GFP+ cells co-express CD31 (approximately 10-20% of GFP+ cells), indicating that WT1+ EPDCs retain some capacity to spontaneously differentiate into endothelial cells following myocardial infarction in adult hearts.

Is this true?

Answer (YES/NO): NO